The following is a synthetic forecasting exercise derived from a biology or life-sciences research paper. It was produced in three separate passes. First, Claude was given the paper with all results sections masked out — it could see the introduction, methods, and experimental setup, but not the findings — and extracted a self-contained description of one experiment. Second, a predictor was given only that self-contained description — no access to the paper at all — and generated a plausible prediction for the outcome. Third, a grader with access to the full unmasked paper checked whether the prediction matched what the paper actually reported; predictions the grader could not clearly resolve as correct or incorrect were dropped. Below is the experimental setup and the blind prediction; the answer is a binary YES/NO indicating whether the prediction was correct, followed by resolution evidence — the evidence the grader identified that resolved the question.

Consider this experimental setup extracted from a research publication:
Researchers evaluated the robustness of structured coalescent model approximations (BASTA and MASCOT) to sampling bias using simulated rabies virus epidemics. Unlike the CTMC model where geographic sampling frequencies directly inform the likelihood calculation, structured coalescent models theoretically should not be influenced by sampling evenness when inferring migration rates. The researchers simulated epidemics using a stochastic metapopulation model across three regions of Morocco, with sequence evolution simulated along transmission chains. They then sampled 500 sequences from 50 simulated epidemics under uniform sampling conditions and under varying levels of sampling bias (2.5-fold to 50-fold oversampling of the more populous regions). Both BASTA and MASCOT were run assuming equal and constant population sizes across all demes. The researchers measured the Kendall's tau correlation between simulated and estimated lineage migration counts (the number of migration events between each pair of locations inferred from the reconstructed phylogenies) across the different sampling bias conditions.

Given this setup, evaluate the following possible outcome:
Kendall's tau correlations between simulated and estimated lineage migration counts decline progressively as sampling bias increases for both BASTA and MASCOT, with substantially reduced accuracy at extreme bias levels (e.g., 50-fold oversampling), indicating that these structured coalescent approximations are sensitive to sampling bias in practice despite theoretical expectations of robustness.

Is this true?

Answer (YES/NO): NO